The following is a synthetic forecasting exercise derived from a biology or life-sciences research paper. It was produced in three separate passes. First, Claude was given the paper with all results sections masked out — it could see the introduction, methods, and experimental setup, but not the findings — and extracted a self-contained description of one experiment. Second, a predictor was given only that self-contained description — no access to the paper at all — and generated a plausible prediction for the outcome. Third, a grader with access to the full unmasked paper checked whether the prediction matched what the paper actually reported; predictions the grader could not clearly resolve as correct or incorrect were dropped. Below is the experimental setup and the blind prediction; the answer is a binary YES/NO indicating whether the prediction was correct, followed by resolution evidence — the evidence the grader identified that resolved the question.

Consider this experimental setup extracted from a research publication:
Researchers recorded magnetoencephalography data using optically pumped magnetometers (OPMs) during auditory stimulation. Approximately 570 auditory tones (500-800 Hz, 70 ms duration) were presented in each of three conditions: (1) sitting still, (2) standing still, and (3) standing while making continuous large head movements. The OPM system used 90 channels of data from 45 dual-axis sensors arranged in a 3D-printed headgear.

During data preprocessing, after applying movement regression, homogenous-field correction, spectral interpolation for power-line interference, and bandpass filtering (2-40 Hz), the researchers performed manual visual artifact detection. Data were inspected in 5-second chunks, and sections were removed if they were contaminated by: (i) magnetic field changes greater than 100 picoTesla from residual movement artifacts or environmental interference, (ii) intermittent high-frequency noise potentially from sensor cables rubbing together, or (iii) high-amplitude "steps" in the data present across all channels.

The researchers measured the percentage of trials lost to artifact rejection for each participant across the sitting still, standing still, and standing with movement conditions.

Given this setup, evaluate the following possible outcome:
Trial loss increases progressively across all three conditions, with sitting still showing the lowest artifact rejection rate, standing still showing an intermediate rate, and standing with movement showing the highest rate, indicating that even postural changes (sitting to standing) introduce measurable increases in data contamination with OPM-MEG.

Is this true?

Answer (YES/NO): NO